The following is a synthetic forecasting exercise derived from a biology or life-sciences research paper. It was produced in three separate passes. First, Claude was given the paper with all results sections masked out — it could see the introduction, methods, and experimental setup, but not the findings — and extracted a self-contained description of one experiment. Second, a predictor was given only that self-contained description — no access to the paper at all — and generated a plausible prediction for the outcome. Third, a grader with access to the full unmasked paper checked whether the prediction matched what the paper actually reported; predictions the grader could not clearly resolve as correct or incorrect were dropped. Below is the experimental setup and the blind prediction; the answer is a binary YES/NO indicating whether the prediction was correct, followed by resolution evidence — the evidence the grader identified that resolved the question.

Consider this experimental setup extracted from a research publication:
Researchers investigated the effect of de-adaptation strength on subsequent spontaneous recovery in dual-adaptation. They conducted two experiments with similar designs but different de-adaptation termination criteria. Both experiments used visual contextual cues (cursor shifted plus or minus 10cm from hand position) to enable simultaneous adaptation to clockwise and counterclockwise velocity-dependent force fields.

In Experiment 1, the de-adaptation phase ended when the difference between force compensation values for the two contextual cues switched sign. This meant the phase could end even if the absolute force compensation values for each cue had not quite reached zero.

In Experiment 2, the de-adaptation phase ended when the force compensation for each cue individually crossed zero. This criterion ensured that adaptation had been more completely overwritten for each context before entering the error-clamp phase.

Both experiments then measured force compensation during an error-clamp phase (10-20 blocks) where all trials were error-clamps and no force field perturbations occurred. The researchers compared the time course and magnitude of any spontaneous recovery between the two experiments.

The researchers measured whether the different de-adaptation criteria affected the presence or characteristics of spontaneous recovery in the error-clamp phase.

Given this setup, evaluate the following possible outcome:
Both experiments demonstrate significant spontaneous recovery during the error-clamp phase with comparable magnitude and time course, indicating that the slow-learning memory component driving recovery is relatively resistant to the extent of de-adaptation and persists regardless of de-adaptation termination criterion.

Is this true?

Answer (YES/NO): YES